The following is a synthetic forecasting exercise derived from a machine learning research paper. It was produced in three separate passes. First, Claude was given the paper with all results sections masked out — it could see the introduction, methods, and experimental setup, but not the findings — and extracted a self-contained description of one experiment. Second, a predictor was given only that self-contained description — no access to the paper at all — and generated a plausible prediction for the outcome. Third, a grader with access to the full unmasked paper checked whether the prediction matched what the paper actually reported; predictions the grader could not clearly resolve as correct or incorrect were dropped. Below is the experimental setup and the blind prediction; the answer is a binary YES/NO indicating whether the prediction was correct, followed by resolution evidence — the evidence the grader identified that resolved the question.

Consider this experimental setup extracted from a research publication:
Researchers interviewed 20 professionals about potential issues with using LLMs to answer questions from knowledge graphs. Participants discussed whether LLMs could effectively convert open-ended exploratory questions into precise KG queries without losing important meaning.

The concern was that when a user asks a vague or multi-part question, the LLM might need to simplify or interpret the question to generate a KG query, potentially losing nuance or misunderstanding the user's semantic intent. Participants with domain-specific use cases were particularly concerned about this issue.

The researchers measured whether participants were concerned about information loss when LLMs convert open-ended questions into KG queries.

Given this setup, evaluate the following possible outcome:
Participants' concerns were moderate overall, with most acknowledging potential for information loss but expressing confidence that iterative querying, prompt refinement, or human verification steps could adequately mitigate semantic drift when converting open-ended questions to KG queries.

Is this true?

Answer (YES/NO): NO